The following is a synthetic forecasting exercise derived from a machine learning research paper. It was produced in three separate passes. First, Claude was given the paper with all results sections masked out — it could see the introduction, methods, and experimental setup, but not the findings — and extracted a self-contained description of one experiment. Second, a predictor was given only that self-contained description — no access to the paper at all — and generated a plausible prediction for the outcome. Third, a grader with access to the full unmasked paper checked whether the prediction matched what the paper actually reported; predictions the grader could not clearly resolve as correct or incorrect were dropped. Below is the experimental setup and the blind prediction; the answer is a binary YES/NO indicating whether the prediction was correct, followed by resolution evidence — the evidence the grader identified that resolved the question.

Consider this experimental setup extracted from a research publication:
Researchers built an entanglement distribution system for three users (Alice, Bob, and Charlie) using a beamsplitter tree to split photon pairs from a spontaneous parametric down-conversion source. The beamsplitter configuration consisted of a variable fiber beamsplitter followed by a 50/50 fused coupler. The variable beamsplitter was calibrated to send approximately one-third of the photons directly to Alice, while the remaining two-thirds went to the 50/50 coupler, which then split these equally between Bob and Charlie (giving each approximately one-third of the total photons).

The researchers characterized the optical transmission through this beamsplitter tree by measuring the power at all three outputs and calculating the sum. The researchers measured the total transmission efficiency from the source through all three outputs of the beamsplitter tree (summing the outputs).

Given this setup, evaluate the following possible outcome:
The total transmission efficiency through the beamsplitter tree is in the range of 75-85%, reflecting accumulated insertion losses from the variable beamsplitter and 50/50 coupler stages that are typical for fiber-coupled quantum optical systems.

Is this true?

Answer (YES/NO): YES